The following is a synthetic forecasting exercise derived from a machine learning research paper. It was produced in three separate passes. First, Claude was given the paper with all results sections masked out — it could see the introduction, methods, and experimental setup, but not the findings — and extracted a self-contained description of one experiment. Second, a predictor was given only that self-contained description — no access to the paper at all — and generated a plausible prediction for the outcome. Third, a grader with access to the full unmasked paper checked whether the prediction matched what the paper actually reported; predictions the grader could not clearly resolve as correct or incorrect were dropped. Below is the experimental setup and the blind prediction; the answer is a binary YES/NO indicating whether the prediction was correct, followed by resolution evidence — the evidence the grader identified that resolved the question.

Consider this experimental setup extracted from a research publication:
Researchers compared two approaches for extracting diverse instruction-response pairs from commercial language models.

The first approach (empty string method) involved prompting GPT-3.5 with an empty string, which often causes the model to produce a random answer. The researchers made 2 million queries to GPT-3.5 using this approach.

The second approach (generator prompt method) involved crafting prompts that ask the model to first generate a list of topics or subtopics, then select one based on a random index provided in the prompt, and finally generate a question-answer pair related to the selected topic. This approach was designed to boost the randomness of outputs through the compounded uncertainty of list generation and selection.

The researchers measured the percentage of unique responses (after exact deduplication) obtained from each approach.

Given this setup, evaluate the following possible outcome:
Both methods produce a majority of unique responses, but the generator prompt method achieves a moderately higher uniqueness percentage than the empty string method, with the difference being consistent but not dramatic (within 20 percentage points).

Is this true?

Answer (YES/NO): NO